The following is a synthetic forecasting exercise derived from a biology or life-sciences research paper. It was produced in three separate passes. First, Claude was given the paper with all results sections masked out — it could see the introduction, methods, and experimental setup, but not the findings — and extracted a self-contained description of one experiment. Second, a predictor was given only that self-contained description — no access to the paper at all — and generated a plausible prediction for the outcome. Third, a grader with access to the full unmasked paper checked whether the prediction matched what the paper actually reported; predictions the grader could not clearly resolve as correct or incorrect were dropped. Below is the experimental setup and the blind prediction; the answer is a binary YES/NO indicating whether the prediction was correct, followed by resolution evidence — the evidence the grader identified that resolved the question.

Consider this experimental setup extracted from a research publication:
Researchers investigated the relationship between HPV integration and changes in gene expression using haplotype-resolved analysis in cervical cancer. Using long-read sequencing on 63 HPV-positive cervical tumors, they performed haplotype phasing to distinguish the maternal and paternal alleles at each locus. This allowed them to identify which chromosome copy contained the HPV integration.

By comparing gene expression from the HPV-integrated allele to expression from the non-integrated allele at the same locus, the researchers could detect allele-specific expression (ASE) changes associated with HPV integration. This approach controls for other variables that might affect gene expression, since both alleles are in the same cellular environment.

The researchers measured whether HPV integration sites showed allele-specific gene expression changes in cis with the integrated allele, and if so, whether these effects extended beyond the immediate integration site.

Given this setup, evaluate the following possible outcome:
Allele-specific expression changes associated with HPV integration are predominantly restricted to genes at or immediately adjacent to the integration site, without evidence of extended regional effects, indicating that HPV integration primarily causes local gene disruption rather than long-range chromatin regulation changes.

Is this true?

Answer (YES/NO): NO